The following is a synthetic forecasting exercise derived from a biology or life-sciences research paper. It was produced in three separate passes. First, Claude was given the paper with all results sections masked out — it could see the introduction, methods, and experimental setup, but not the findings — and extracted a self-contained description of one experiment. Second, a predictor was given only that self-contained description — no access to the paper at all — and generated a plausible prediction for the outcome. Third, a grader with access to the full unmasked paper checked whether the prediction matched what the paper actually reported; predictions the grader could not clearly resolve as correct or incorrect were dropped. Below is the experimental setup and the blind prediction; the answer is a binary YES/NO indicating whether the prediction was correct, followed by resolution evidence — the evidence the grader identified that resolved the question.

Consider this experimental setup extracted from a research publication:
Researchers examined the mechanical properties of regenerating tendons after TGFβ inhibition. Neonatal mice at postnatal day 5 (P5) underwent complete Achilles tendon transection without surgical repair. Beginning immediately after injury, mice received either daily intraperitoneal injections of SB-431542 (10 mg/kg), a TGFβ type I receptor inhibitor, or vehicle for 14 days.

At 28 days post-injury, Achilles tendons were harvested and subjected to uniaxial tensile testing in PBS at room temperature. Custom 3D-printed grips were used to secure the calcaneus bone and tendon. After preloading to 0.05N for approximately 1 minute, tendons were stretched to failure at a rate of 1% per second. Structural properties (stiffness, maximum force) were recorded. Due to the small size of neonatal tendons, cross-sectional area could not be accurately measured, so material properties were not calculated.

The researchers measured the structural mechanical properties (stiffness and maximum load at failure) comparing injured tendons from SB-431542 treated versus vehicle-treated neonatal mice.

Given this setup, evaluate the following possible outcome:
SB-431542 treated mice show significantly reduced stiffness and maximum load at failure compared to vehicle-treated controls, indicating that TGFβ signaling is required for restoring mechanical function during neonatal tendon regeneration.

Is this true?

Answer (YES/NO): YES